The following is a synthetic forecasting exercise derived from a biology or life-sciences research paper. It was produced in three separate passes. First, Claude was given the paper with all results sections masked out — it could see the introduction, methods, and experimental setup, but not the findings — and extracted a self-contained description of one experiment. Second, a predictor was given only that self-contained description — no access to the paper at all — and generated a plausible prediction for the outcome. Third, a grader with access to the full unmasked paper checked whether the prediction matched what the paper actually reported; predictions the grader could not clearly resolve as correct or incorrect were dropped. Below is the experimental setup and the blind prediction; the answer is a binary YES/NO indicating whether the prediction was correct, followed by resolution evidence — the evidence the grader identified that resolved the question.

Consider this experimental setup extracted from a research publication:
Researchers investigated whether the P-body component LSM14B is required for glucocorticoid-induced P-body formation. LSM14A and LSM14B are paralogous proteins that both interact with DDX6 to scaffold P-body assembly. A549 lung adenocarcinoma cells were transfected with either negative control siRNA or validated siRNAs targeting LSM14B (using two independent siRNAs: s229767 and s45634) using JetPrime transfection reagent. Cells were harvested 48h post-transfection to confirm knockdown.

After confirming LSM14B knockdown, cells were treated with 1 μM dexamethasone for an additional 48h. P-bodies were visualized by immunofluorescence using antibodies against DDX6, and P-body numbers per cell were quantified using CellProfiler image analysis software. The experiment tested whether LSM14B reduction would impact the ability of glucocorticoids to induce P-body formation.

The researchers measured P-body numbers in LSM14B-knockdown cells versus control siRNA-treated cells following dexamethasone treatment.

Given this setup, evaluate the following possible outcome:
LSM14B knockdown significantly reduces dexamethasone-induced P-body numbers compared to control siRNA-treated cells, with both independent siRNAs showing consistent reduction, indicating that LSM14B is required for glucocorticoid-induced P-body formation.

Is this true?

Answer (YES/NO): NO